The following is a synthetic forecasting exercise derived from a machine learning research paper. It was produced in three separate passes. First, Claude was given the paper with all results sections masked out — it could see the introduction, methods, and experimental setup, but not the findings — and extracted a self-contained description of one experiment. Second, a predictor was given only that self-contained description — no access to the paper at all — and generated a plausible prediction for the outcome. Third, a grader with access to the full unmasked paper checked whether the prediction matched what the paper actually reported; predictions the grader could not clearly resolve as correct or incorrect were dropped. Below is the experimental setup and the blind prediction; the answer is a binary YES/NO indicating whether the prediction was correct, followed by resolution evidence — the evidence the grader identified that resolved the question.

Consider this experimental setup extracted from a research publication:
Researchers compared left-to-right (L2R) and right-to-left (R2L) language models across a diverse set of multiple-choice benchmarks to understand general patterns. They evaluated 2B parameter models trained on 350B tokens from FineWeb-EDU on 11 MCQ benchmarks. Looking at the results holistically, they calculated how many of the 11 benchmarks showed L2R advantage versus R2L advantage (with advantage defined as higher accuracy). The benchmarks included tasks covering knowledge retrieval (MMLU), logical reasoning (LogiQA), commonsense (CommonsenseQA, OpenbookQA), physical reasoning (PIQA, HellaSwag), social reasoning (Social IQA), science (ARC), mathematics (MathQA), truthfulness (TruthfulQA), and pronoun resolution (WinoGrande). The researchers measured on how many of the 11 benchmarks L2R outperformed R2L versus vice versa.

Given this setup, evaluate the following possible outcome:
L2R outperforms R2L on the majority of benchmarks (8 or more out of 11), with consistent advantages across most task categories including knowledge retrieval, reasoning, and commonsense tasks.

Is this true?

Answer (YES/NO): NO